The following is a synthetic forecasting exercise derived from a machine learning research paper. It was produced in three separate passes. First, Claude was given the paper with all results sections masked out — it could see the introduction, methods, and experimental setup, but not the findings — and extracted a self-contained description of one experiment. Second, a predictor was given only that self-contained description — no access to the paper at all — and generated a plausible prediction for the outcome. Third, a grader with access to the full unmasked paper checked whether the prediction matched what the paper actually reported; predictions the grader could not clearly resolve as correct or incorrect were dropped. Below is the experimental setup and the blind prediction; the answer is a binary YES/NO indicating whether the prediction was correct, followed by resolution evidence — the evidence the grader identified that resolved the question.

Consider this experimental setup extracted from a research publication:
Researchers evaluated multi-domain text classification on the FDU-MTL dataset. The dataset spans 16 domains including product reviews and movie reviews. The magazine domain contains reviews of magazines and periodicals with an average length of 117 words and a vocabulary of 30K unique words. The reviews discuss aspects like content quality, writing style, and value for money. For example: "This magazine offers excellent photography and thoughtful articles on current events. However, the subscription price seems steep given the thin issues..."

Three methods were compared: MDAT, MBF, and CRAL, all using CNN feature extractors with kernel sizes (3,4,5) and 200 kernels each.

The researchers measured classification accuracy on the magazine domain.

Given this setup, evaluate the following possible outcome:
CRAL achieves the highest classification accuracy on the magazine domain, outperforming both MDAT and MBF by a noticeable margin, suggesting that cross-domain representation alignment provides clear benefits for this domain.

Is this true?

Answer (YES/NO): YES